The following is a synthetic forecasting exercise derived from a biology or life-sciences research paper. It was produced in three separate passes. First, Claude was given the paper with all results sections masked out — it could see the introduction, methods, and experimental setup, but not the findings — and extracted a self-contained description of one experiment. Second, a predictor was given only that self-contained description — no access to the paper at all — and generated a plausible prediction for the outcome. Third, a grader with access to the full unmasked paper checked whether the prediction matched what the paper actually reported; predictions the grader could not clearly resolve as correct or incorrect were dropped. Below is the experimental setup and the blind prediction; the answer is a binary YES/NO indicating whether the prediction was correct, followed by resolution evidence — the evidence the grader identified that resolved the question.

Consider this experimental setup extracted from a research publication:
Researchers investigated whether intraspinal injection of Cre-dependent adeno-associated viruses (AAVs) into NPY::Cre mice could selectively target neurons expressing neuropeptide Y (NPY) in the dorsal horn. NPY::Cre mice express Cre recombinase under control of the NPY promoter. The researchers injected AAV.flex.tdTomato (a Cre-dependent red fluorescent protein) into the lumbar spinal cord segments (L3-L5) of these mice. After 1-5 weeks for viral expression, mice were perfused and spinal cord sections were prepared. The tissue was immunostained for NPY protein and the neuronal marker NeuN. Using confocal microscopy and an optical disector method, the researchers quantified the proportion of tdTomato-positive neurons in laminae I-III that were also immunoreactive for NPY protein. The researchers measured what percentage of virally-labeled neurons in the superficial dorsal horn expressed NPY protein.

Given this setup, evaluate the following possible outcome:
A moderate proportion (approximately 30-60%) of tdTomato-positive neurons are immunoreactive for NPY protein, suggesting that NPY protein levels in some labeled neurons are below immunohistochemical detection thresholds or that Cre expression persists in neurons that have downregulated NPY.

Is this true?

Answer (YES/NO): NO